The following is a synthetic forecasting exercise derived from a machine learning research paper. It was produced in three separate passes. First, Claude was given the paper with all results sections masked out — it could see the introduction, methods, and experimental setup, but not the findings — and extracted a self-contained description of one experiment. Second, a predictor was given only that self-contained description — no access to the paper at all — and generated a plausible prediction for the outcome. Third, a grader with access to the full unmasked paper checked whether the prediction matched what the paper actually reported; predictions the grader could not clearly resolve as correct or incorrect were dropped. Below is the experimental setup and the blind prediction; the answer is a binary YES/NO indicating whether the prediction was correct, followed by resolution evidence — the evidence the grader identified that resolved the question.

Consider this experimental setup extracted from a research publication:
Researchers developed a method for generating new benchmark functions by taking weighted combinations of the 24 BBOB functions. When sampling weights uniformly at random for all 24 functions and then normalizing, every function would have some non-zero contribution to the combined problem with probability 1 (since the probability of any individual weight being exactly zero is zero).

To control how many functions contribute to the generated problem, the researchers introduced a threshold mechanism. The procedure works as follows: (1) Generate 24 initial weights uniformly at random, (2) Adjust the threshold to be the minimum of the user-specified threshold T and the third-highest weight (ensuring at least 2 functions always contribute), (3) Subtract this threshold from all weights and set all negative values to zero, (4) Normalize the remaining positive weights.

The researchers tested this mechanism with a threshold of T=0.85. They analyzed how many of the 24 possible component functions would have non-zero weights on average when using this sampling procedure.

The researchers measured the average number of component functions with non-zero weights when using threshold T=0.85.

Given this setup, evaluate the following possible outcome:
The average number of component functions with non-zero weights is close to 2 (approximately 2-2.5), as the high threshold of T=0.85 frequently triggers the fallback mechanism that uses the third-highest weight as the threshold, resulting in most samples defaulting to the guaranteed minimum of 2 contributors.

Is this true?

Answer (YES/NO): NO